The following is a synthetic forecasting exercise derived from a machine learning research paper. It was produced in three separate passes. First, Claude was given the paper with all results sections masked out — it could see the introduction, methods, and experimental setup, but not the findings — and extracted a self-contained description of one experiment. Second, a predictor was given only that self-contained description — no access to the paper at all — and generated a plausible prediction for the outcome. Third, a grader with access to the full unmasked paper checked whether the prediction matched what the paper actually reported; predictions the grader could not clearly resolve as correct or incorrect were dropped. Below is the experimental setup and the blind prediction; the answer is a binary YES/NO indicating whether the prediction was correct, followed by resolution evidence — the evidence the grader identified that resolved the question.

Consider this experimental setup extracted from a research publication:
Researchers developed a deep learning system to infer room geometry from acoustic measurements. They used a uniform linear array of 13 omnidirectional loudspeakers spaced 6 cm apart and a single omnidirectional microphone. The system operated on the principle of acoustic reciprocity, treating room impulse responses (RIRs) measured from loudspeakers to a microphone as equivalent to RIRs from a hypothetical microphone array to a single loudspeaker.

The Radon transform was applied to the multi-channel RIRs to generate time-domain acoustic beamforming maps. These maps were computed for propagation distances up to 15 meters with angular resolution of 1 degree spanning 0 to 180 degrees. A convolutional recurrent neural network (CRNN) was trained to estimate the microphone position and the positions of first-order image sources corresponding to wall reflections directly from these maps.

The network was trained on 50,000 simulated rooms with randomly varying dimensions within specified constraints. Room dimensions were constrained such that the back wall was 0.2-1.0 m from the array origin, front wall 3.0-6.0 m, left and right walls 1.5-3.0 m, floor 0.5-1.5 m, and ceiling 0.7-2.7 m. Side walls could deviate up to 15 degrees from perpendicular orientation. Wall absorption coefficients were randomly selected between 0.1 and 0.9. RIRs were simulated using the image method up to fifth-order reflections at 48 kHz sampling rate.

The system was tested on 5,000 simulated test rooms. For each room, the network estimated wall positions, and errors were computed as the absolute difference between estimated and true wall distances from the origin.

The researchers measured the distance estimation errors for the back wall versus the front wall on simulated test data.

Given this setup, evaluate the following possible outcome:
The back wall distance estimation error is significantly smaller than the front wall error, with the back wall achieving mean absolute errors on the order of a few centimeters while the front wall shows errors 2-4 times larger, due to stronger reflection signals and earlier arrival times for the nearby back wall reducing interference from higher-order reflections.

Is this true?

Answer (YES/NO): NO